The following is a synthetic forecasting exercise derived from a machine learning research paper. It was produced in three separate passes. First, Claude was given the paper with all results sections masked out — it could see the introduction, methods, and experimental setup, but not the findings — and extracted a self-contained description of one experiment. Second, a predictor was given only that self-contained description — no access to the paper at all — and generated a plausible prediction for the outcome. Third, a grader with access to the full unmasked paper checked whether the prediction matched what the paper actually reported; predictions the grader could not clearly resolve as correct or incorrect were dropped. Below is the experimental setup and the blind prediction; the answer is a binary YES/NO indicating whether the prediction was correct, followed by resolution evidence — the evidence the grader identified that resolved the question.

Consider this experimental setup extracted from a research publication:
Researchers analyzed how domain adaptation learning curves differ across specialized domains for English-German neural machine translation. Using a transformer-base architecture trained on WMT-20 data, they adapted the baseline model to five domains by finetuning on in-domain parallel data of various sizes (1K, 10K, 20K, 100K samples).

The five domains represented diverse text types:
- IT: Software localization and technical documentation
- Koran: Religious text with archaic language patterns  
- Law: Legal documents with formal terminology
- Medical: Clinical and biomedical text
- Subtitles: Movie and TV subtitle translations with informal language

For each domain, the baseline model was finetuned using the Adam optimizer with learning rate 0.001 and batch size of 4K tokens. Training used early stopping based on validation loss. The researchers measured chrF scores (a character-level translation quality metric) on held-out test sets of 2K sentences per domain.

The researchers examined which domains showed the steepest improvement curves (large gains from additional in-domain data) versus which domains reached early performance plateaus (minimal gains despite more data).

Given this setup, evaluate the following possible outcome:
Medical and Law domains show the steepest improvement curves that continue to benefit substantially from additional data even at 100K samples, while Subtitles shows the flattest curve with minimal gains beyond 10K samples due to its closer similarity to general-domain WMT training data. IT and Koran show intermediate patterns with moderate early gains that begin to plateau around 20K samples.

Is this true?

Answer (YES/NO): NO